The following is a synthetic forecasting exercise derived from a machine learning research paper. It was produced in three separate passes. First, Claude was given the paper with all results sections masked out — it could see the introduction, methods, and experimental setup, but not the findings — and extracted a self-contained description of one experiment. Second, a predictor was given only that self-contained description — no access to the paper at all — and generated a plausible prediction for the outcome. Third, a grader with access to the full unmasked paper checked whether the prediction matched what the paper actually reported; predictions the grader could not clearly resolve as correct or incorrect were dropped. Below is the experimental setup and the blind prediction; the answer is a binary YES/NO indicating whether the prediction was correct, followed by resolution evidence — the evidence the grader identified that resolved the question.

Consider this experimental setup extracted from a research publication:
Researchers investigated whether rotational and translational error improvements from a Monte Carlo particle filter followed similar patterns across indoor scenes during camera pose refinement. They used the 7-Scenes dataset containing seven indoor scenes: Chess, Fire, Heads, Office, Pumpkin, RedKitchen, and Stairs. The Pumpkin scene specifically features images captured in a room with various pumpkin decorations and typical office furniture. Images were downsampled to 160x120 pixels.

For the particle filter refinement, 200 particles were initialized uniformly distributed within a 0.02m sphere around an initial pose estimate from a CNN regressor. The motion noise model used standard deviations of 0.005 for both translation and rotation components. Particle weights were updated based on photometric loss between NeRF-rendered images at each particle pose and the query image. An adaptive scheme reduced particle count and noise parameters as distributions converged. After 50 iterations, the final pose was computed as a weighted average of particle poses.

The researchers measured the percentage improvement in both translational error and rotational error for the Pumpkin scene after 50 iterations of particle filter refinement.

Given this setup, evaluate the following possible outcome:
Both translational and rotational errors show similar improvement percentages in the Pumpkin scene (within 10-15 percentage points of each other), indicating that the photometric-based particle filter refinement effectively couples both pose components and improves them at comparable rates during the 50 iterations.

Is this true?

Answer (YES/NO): NO